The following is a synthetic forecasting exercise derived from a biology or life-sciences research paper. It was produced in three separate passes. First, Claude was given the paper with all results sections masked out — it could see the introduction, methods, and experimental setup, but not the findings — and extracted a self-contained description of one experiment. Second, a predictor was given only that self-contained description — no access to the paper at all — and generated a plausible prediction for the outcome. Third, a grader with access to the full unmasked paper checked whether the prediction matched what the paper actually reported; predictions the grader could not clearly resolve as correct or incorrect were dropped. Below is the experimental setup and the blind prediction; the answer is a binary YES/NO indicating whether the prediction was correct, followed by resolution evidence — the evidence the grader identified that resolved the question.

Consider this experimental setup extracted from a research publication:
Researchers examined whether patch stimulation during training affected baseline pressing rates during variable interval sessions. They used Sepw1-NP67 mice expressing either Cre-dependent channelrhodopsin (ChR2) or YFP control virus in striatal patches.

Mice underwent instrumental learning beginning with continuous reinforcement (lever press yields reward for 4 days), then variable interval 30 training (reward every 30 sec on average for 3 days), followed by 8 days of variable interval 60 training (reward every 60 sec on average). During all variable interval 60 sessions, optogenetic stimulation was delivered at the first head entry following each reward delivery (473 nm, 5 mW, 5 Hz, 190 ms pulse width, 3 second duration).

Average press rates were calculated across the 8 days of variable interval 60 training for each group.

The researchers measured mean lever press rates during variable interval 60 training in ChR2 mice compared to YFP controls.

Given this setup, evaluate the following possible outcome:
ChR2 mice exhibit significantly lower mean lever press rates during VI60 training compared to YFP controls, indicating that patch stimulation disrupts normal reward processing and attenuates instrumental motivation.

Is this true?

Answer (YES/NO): NO